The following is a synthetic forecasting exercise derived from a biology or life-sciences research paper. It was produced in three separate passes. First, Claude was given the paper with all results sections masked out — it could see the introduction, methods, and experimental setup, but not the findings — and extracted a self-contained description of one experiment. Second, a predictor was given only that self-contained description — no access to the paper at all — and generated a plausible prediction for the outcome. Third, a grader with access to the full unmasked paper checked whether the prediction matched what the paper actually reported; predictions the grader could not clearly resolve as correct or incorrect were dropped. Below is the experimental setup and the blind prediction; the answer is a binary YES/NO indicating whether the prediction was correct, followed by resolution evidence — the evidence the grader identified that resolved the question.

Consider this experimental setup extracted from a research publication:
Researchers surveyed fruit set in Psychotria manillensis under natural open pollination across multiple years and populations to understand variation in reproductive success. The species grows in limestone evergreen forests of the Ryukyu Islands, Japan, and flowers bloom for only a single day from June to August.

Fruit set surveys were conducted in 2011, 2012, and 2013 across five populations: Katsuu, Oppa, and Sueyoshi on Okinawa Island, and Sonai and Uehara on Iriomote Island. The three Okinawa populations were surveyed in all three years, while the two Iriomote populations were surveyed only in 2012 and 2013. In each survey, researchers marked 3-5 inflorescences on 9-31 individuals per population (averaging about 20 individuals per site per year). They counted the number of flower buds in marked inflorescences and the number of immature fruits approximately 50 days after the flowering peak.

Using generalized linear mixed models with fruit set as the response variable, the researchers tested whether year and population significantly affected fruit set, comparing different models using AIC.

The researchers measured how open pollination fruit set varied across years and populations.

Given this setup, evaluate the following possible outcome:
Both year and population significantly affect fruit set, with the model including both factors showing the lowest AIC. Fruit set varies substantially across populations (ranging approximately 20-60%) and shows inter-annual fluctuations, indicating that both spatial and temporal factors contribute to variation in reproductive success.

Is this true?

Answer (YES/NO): NO